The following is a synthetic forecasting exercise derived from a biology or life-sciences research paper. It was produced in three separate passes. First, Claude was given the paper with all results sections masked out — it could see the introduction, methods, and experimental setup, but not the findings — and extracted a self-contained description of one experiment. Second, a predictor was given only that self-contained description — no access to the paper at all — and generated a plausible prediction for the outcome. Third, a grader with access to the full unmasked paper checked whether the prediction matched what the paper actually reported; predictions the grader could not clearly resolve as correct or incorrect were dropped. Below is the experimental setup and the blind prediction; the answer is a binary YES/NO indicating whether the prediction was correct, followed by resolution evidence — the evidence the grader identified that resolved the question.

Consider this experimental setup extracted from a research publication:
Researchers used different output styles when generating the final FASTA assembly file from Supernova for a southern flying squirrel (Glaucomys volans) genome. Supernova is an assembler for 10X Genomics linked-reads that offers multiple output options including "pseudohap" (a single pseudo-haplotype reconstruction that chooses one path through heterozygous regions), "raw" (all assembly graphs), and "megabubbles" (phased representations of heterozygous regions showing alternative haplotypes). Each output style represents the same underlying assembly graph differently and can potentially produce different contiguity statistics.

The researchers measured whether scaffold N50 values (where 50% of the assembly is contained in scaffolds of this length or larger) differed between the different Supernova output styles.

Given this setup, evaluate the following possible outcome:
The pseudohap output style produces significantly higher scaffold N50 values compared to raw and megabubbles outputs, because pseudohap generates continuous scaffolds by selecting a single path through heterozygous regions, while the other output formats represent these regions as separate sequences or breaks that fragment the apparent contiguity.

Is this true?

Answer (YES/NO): NO